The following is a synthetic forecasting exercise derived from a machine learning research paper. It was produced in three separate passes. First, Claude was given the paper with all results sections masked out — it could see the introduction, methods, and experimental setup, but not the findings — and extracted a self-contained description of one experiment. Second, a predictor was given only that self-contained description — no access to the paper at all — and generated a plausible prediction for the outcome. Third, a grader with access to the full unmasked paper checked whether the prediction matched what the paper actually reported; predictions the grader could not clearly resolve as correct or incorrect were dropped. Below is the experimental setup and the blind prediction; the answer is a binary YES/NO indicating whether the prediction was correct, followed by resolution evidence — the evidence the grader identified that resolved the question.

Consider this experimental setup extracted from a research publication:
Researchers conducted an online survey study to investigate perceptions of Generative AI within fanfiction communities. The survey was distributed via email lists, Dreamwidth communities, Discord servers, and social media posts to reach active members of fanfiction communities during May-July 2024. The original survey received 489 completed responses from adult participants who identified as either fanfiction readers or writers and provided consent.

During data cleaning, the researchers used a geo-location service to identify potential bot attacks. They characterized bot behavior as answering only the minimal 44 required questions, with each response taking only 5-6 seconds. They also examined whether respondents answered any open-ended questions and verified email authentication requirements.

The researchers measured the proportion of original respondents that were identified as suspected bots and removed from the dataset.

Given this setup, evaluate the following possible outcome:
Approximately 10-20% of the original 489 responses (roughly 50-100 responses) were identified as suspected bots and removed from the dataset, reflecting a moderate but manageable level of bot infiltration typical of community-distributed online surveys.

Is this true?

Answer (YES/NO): NO